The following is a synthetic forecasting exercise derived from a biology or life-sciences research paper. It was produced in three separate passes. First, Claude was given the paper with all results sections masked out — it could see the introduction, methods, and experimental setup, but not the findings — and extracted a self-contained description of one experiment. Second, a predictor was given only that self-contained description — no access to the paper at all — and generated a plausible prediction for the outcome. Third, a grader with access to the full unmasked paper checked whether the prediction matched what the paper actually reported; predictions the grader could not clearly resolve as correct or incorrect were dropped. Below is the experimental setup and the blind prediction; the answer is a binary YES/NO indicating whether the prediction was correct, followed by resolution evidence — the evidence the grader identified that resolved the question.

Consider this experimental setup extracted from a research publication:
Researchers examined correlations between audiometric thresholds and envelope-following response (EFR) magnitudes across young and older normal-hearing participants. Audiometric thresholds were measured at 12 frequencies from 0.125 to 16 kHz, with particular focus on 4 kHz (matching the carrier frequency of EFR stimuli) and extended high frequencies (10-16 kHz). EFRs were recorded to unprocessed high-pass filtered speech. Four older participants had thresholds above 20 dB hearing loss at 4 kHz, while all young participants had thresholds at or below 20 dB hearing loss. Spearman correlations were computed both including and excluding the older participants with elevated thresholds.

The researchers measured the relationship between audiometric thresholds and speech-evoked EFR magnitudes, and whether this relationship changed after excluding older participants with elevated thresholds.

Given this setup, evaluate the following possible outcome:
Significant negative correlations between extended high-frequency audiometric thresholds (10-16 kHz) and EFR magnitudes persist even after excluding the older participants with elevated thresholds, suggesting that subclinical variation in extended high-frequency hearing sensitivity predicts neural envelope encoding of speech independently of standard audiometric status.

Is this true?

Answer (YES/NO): NO